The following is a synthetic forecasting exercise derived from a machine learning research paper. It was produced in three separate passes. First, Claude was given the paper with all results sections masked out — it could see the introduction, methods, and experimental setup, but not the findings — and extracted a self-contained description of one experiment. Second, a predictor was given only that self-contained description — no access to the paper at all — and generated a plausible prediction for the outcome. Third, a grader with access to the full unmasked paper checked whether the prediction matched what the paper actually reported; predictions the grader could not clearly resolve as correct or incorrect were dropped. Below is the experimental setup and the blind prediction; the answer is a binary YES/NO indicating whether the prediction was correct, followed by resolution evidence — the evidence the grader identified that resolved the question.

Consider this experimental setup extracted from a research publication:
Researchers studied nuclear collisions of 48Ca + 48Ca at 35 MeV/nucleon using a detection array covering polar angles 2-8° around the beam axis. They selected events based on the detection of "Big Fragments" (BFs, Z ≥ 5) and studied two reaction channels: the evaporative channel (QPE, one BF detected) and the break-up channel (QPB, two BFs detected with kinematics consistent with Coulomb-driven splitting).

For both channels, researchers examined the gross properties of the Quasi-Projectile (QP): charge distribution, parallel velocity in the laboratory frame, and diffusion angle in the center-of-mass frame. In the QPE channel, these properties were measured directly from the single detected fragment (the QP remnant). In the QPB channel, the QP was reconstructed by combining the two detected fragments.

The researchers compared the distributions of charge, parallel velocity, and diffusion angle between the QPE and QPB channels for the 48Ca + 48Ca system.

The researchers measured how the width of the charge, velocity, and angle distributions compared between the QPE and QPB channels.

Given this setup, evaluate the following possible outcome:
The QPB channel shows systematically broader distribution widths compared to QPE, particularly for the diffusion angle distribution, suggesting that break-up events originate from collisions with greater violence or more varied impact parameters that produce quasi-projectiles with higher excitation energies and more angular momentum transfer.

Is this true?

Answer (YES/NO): NO